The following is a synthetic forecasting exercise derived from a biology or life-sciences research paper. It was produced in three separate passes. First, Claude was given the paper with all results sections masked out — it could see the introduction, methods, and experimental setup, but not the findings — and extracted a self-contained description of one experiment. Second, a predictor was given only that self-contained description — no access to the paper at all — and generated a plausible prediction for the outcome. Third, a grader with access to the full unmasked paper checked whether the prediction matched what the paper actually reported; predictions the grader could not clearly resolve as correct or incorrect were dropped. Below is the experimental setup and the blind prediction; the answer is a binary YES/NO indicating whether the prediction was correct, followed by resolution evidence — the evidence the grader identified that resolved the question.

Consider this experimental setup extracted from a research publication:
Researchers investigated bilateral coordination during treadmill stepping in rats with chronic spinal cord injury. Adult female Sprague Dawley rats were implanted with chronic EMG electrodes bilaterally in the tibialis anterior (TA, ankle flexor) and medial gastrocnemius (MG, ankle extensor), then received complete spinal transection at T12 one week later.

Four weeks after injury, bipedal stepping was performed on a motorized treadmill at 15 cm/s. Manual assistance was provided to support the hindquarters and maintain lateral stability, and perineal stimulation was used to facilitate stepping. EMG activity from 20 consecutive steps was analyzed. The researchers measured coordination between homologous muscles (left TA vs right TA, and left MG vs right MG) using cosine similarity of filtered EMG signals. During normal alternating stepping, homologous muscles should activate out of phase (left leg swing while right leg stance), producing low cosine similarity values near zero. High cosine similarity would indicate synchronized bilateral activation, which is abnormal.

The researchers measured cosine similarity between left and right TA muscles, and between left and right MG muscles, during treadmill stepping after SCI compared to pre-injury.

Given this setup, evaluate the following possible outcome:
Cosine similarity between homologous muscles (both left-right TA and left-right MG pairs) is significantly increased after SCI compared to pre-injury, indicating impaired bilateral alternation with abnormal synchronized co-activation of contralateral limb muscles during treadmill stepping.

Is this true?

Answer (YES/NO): NO